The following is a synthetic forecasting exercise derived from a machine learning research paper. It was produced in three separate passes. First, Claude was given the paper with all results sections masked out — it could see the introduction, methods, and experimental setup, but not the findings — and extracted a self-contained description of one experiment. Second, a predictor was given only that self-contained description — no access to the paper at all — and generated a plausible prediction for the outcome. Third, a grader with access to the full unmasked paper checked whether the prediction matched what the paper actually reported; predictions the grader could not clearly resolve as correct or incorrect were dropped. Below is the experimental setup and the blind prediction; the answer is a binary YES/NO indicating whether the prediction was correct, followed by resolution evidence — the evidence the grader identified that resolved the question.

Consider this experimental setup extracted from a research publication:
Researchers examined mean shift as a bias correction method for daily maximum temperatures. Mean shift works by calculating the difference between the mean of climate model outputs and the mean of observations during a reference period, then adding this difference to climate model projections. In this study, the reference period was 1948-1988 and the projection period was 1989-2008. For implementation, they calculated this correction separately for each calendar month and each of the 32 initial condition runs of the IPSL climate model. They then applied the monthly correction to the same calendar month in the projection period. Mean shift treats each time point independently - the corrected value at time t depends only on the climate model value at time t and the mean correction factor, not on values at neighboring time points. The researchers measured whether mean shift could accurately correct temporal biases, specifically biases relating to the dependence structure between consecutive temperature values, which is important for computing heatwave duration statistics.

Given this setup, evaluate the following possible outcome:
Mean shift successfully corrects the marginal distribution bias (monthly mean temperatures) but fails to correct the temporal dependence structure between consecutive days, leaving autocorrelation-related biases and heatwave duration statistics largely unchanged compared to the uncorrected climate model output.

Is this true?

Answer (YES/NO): NO